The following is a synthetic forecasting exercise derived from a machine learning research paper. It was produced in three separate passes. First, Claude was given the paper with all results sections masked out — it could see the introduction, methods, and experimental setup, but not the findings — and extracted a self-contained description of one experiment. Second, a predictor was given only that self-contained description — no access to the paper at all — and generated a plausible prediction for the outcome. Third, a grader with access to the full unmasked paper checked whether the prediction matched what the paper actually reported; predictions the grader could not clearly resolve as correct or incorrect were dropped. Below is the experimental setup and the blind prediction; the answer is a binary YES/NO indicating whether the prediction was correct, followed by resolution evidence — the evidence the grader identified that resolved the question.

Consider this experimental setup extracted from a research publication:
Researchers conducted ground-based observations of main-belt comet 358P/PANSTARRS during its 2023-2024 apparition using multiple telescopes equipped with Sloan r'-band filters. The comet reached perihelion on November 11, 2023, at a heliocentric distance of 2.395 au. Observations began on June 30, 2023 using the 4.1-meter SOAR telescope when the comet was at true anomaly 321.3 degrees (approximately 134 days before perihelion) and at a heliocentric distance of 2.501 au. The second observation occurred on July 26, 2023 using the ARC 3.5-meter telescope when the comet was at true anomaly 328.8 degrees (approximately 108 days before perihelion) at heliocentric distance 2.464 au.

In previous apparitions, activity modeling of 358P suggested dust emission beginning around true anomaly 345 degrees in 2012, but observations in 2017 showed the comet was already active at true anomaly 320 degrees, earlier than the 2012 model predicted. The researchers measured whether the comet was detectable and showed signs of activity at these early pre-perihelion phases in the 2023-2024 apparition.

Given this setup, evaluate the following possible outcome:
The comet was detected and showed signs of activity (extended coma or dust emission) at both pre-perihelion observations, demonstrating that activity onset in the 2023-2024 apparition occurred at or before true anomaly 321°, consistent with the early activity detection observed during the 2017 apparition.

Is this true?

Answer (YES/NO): NO